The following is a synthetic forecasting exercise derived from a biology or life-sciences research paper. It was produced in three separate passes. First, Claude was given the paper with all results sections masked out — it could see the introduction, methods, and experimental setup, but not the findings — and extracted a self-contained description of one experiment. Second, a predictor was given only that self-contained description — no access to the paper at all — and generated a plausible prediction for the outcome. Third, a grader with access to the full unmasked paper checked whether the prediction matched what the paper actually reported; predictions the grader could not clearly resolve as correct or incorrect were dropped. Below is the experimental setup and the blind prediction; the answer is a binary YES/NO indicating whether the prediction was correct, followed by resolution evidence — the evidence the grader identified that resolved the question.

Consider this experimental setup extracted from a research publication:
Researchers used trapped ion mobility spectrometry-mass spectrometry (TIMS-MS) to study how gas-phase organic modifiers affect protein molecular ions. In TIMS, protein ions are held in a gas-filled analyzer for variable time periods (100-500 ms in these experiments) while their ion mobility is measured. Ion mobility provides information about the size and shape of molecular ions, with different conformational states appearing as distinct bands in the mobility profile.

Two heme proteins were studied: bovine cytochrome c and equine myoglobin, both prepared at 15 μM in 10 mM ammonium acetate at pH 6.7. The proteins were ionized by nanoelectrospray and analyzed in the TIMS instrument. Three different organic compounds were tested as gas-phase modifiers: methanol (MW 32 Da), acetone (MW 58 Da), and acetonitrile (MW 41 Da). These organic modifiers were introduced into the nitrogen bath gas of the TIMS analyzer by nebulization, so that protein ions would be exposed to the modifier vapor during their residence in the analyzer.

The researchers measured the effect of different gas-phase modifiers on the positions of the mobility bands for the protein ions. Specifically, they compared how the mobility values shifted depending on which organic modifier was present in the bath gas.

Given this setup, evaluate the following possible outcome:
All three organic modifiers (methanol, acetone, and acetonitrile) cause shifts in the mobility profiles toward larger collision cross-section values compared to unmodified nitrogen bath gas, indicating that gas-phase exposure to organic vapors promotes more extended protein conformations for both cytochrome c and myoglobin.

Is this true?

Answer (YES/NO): NO